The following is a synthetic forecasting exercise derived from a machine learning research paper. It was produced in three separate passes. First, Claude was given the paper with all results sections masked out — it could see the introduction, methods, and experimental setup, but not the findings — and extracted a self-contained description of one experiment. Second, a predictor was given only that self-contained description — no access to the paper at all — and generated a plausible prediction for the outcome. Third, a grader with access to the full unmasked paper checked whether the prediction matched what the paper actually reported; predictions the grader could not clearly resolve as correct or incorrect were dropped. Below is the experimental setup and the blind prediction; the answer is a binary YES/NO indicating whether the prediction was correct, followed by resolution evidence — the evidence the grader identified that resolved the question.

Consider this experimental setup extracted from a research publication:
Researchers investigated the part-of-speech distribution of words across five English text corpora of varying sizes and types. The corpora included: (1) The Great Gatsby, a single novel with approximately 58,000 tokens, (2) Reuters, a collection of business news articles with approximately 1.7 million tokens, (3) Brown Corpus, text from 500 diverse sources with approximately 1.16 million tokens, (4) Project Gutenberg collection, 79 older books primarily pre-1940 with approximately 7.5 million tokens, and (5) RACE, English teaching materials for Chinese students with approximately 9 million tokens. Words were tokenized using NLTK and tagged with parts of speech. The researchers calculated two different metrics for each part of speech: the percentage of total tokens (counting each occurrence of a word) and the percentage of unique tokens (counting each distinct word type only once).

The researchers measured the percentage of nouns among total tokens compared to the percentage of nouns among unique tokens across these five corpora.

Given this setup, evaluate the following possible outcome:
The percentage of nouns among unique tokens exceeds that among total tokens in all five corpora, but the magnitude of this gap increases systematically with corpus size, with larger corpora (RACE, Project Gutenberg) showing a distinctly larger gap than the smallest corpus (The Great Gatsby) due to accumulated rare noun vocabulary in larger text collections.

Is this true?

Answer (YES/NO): NO